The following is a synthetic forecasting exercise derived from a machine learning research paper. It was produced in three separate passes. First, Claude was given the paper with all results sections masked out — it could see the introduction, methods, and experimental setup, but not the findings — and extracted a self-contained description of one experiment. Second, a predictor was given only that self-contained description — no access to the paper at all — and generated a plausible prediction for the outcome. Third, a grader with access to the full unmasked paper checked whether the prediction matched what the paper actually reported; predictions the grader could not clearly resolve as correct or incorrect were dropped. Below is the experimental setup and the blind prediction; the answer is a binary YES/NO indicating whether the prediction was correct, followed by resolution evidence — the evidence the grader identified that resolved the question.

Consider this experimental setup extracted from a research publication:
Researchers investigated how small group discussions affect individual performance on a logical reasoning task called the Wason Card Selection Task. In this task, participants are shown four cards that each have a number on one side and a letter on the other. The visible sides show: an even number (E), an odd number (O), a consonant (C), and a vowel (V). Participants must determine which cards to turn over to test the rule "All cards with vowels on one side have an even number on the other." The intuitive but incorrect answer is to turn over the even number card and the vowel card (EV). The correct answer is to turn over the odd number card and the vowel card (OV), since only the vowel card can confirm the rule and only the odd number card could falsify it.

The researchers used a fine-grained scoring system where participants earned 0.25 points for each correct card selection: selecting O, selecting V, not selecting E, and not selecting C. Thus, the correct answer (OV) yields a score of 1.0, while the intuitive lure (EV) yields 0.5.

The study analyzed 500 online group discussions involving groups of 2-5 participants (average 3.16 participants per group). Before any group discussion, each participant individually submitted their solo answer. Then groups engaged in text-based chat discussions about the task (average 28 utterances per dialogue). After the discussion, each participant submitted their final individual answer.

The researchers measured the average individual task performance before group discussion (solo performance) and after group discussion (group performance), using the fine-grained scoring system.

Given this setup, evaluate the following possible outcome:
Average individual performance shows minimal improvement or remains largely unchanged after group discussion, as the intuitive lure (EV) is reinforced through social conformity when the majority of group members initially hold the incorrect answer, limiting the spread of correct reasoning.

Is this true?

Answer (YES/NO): NO